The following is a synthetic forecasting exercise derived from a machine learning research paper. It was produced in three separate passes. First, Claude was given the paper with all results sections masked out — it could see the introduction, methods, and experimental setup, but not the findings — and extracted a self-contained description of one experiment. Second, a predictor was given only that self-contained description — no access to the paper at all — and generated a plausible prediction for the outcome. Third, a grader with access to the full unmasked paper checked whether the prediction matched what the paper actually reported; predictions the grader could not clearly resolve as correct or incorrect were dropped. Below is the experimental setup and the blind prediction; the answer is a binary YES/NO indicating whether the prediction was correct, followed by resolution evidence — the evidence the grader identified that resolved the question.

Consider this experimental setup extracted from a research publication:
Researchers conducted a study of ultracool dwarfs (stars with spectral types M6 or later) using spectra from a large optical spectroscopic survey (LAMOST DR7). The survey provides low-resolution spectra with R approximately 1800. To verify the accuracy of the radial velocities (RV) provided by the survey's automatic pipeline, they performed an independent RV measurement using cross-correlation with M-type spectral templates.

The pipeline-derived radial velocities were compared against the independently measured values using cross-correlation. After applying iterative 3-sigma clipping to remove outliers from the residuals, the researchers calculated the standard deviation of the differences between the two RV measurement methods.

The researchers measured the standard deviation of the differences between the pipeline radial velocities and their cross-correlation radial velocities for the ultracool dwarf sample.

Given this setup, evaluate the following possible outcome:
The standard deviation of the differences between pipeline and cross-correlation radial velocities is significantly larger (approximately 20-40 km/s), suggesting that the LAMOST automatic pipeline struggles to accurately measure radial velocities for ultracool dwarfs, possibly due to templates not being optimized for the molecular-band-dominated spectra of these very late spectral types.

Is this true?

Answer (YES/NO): NO